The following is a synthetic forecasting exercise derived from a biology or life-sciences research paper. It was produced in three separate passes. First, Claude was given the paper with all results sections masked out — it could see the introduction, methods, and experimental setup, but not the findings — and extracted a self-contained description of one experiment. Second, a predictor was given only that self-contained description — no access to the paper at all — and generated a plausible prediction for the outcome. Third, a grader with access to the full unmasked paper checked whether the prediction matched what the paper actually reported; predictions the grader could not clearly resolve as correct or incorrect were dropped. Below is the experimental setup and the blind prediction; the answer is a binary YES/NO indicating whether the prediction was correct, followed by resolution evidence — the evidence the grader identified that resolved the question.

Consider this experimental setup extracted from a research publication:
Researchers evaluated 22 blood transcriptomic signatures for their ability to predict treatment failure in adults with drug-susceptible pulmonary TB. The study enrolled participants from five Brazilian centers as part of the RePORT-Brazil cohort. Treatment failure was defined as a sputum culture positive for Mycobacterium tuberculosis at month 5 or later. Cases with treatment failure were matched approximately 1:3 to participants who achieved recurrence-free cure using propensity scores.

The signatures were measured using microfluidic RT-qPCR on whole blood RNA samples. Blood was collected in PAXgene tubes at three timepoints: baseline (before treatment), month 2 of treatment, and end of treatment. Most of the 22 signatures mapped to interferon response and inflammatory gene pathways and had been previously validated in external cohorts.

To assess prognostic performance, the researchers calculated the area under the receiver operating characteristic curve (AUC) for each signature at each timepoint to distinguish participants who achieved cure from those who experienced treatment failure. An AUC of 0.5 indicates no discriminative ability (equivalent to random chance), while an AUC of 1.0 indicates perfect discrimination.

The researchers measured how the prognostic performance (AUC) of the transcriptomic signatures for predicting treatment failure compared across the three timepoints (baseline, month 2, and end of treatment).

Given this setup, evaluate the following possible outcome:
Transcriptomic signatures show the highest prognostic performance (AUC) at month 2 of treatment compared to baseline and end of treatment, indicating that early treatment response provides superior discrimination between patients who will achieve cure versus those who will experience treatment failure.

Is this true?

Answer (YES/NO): NO